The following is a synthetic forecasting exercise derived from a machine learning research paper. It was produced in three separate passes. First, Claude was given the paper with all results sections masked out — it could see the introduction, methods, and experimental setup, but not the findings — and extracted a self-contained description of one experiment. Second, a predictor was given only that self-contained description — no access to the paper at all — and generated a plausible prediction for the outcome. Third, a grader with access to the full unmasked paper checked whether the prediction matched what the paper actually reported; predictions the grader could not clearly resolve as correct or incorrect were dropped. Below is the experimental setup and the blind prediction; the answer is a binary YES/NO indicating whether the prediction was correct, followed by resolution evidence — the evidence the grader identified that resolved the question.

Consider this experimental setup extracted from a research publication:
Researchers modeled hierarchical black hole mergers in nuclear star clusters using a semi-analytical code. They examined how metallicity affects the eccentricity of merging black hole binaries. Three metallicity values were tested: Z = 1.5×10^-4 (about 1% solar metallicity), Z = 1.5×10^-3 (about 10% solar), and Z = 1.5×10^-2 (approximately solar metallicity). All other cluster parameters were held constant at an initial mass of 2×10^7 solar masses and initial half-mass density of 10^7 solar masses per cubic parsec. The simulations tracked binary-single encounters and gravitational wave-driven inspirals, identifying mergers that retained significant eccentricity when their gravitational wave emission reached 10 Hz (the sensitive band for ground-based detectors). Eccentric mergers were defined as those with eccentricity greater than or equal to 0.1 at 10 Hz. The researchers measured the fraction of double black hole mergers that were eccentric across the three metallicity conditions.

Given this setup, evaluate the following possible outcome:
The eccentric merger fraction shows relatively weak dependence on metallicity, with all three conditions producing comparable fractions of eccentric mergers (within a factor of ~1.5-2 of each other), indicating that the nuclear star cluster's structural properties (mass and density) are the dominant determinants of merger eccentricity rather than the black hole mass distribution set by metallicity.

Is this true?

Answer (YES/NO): YES